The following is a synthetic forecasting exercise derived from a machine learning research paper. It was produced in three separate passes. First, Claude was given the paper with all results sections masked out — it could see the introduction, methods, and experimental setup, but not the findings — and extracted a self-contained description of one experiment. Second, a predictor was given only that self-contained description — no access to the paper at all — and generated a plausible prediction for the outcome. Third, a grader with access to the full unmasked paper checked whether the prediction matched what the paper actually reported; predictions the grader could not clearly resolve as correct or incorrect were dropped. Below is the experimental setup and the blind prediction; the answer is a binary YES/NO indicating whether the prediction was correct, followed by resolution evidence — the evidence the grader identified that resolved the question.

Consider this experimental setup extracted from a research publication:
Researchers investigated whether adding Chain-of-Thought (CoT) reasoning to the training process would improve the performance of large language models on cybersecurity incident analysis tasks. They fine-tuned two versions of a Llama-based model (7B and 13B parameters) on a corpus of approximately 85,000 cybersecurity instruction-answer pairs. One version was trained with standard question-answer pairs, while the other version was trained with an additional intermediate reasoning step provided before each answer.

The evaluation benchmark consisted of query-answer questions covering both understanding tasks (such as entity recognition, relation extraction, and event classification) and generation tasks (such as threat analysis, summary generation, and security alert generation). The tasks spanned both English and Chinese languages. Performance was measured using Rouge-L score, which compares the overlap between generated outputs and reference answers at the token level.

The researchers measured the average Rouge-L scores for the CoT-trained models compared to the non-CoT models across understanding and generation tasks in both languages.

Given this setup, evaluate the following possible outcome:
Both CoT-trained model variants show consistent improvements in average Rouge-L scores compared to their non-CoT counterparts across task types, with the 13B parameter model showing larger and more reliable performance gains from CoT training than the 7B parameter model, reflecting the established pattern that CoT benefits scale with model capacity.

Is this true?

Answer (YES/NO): NO